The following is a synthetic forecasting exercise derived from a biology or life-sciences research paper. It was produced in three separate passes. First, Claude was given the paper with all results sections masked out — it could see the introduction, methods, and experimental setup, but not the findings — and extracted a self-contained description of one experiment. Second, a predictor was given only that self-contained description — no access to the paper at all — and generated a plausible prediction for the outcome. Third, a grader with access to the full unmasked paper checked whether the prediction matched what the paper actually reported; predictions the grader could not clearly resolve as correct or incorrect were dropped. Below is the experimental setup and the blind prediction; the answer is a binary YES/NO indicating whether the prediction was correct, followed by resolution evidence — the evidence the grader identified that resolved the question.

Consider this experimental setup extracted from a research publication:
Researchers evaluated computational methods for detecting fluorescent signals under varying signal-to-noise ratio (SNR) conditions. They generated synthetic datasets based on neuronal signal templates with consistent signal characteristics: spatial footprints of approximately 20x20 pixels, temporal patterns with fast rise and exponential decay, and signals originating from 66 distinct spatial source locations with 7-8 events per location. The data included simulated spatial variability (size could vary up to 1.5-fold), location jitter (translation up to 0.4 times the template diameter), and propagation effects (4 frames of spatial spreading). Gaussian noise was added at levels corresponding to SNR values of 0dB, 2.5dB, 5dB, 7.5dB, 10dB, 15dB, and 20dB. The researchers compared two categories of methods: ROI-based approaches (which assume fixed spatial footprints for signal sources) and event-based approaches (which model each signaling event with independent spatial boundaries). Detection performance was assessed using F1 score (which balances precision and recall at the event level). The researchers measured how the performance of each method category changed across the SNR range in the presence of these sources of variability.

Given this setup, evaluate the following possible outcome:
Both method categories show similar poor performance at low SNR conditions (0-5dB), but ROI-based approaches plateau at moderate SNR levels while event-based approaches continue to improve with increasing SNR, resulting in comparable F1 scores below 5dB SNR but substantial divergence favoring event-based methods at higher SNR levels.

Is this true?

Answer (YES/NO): NO